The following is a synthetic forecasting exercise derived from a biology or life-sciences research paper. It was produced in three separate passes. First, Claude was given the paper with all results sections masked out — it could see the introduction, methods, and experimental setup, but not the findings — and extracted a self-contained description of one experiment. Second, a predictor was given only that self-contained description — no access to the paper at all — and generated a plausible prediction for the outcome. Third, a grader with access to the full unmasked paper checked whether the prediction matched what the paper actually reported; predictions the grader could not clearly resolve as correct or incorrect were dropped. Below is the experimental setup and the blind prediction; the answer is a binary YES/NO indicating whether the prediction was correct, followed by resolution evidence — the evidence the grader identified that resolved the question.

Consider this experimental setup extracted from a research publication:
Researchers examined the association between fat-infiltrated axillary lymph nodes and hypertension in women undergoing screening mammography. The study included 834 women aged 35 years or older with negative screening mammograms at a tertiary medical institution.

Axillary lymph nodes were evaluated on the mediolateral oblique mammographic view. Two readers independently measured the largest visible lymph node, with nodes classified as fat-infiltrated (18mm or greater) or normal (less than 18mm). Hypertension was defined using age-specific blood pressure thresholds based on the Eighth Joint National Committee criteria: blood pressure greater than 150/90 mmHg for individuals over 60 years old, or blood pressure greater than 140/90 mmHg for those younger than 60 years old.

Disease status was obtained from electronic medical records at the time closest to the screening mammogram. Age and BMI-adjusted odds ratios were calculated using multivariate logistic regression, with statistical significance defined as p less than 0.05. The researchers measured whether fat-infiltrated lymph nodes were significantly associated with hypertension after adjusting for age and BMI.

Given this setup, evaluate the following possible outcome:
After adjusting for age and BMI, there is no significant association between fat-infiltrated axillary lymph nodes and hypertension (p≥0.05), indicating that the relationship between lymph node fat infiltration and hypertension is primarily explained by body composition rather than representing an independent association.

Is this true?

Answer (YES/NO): YES